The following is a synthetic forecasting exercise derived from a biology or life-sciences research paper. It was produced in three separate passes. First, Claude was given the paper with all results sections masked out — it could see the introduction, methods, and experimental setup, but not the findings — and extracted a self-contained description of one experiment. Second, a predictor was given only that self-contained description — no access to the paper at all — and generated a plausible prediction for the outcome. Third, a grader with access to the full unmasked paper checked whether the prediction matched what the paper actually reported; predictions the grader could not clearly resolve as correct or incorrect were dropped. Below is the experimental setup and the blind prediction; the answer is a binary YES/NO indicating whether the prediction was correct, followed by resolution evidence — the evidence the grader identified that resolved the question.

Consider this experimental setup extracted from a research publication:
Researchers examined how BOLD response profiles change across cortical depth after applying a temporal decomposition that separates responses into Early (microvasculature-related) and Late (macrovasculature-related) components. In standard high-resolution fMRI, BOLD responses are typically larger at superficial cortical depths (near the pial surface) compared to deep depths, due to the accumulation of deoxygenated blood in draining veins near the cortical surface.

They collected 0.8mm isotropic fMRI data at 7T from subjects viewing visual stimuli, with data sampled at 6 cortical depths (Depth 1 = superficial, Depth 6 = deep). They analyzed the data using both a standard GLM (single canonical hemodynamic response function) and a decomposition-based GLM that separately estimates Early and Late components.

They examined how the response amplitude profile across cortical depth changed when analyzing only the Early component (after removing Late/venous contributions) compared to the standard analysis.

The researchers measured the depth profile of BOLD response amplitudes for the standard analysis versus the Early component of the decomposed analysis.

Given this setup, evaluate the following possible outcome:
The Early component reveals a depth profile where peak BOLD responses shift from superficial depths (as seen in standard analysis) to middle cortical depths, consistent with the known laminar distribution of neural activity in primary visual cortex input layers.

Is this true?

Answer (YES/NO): NO